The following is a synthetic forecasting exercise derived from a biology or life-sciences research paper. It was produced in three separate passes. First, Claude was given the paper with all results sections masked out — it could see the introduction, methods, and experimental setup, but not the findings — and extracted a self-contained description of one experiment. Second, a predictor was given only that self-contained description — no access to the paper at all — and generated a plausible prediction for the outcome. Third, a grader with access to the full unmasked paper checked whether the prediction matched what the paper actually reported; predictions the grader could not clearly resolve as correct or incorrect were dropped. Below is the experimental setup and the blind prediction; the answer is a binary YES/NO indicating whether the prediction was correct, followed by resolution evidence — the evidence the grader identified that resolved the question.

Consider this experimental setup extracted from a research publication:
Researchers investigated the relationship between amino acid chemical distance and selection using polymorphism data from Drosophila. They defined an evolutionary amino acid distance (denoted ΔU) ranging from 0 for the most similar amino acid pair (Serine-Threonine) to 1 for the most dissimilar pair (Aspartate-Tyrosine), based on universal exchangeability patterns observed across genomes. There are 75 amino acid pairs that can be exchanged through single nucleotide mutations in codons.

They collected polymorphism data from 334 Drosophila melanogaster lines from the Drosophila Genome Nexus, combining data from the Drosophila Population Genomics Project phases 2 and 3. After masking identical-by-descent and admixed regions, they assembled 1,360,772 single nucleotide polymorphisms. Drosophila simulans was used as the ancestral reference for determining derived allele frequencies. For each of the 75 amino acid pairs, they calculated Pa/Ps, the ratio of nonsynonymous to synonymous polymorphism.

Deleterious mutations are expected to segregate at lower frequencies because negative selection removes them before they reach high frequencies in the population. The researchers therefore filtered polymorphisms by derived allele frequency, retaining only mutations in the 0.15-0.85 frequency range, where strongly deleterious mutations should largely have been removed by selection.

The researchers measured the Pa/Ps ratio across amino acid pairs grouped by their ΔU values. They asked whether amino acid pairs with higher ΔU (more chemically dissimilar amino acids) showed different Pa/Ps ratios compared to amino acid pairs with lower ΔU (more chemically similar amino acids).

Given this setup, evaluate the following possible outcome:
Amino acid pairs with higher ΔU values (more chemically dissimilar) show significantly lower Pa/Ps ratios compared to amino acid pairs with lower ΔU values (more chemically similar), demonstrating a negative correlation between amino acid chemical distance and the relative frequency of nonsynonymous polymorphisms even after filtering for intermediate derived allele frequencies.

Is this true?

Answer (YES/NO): YES